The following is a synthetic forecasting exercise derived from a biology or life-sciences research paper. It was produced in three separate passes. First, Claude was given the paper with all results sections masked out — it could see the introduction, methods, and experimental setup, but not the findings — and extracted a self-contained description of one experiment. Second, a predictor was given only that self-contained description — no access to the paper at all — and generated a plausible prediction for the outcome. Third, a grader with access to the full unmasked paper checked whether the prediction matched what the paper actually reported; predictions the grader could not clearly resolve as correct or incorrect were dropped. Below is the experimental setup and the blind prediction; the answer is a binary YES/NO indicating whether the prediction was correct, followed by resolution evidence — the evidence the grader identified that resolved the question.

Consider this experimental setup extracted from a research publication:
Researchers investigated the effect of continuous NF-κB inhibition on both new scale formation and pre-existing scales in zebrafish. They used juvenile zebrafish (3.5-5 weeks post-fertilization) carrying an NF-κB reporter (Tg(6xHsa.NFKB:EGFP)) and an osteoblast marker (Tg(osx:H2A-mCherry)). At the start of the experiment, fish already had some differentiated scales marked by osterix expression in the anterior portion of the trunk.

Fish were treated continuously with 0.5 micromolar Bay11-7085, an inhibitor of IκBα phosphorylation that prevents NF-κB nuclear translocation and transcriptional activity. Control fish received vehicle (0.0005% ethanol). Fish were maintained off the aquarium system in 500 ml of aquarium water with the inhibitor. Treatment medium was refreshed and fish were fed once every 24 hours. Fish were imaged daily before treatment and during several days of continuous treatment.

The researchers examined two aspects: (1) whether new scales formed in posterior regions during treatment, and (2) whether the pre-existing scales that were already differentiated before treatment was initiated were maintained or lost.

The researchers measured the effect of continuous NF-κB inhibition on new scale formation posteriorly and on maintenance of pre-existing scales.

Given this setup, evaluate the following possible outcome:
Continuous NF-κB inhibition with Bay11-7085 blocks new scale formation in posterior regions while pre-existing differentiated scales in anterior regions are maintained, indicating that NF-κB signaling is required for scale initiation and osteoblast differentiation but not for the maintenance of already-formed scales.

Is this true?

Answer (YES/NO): NO